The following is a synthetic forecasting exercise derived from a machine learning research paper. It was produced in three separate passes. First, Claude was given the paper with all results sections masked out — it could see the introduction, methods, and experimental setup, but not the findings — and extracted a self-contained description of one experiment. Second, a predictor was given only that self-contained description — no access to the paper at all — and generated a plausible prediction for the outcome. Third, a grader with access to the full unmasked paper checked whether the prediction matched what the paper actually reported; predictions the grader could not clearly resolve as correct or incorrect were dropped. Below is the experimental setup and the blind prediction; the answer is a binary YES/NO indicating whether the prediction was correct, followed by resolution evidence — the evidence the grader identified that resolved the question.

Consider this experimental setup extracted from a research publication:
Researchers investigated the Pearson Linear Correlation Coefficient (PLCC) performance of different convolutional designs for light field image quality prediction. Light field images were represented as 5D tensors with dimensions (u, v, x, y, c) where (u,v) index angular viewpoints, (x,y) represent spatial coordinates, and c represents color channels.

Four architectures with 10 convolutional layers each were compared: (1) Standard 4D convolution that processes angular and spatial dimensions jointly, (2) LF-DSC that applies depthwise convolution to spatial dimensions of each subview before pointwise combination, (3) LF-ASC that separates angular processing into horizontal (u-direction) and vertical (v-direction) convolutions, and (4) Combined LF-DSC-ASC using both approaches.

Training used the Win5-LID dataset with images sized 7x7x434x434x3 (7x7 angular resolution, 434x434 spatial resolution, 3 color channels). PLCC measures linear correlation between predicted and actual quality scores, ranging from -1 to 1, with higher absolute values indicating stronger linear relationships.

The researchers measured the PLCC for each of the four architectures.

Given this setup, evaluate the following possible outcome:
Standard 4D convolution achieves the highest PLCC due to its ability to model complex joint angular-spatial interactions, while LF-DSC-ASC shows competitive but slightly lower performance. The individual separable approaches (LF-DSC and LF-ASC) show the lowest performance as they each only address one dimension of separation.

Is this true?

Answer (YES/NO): NO